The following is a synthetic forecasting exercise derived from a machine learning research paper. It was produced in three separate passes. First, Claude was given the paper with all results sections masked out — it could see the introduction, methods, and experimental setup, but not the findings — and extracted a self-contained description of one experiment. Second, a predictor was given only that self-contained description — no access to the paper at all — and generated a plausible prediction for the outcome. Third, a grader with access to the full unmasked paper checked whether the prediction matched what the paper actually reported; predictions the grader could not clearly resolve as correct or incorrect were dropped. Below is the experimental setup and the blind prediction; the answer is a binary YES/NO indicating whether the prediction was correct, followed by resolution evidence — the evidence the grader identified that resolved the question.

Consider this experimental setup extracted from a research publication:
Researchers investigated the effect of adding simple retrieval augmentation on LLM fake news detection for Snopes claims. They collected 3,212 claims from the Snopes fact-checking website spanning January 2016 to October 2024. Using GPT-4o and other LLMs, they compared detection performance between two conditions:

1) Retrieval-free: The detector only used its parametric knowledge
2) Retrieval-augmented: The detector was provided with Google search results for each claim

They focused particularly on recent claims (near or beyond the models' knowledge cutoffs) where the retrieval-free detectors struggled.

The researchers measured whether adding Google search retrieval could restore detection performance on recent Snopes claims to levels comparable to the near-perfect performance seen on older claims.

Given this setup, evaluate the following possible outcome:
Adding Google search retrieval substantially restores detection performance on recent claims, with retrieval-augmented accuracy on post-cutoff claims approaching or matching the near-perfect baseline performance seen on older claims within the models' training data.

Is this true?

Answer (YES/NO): YES